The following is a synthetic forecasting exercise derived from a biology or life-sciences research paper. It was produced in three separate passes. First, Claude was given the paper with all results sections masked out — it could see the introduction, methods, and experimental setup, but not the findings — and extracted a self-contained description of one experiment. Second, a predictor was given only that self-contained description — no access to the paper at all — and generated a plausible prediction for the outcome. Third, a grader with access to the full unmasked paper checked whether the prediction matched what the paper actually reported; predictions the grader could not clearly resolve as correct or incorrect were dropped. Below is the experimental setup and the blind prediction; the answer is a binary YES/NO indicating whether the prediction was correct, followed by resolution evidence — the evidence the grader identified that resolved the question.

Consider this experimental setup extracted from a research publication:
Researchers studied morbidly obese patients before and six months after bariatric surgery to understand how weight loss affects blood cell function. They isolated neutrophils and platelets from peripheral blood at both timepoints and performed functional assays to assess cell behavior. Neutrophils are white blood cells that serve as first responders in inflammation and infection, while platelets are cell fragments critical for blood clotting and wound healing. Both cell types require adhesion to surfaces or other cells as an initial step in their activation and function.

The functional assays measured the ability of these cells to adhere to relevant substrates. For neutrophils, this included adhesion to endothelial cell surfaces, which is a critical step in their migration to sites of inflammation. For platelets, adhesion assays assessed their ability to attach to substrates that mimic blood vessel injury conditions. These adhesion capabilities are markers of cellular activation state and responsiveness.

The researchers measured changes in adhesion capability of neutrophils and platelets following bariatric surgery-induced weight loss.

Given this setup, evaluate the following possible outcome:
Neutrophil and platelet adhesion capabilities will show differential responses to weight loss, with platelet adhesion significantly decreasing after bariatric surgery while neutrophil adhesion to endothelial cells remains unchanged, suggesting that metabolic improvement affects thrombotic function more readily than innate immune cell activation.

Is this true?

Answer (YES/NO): NO